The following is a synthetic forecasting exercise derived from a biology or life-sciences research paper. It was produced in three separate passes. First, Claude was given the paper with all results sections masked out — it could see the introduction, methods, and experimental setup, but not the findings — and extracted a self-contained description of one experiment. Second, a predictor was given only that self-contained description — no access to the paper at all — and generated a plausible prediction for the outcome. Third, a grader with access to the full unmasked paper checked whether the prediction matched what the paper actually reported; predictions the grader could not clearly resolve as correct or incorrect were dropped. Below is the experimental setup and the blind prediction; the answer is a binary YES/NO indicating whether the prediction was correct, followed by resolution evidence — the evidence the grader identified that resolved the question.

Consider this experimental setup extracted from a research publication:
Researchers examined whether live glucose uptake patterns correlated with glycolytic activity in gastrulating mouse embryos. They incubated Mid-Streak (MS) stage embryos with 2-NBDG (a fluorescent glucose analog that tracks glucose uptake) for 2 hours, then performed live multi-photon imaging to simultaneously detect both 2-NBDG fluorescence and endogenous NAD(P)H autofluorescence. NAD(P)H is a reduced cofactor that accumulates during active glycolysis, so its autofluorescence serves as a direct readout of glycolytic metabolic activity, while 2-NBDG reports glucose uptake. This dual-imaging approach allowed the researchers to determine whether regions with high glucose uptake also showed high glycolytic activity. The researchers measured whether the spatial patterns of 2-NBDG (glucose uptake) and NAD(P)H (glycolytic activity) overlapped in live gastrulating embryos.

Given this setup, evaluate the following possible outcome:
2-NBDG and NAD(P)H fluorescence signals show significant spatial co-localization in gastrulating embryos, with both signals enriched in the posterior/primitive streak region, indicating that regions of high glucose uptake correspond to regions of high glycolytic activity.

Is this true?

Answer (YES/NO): NO